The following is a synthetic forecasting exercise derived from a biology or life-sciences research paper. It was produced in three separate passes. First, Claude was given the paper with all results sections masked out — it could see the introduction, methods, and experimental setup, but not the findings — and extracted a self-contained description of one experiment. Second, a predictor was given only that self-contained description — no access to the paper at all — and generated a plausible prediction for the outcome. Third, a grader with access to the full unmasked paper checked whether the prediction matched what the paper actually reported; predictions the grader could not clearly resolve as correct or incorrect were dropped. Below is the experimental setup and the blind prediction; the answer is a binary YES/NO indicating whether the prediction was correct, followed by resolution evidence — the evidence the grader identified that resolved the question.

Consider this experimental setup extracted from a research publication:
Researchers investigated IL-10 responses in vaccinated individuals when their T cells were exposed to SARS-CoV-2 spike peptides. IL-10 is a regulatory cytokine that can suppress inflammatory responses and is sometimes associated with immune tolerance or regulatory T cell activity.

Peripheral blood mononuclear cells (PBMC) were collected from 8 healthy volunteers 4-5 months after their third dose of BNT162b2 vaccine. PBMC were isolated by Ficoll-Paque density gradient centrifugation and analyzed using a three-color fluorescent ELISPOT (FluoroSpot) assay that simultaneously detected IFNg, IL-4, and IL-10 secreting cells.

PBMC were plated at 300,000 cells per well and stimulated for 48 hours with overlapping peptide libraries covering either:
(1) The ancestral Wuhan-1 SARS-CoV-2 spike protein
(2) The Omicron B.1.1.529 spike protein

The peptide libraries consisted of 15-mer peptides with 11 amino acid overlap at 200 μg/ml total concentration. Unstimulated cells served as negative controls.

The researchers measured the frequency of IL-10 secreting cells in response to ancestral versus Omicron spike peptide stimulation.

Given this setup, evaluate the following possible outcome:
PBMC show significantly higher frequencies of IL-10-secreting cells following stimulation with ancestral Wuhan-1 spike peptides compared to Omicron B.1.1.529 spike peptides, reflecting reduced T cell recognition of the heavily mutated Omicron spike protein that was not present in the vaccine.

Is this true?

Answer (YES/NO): NO